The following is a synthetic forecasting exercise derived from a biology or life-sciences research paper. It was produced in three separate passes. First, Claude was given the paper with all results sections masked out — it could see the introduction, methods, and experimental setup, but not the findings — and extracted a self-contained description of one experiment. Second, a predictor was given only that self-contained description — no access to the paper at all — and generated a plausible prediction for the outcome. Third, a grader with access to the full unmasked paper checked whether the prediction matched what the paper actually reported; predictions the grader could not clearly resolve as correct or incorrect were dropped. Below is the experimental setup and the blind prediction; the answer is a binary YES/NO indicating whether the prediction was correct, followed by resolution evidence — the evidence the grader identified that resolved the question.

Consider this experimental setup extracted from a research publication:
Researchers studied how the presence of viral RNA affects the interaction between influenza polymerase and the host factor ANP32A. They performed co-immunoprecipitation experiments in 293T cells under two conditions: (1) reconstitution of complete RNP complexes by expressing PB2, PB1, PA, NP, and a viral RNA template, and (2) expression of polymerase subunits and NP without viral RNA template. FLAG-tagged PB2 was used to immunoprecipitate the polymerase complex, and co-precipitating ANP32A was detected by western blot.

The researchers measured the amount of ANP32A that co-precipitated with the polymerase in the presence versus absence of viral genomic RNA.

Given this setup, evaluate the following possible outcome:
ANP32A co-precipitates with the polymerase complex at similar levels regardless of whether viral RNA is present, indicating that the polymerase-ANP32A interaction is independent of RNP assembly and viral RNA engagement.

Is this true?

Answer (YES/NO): NO